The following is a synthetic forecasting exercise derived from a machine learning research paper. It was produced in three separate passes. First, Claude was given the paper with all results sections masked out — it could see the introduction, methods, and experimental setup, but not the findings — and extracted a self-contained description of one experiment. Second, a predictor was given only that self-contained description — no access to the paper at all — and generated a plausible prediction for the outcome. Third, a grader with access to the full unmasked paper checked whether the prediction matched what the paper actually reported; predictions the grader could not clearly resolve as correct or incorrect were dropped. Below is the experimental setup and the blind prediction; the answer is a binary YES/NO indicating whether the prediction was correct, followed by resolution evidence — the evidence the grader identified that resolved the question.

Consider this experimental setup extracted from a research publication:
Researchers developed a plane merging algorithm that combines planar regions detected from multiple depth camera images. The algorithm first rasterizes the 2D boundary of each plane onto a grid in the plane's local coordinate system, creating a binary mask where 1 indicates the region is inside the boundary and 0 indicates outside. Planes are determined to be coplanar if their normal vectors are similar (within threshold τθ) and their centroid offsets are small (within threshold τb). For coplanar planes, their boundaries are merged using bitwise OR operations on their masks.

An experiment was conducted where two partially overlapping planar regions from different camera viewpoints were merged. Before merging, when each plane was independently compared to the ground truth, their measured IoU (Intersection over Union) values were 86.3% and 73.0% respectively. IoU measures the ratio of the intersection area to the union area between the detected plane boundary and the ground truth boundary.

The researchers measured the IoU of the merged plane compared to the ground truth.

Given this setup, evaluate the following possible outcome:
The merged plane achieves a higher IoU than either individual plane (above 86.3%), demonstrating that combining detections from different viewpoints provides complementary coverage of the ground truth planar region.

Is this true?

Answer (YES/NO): YES